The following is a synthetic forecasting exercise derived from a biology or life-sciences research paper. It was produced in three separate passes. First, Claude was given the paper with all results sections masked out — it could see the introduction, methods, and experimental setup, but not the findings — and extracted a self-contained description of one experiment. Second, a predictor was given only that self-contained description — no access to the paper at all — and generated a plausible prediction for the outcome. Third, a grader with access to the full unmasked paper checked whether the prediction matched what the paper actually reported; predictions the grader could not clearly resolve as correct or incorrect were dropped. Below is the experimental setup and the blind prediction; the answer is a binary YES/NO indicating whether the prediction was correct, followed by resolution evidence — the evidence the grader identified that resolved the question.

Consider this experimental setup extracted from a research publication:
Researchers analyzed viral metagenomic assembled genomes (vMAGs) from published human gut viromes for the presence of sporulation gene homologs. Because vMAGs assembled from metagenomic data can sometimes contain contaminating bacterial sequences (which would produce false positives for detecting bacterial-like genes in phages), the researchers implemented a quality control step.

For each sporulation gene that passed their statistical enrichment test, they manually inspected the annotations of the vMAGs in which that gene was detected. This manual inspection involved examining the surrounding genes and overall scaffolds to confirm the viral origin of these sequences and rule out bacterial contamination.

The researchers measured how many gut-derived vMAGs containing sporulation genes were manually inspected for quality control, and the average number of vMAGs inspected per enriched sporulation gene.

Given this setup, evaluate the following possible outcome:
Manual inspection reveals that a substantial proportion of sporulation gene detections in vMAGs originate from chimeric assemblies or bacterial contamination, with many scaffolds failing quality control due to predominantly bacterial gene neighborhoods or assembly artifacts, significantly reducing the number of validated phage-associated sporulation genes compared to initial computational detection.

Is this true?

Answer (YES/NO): NO